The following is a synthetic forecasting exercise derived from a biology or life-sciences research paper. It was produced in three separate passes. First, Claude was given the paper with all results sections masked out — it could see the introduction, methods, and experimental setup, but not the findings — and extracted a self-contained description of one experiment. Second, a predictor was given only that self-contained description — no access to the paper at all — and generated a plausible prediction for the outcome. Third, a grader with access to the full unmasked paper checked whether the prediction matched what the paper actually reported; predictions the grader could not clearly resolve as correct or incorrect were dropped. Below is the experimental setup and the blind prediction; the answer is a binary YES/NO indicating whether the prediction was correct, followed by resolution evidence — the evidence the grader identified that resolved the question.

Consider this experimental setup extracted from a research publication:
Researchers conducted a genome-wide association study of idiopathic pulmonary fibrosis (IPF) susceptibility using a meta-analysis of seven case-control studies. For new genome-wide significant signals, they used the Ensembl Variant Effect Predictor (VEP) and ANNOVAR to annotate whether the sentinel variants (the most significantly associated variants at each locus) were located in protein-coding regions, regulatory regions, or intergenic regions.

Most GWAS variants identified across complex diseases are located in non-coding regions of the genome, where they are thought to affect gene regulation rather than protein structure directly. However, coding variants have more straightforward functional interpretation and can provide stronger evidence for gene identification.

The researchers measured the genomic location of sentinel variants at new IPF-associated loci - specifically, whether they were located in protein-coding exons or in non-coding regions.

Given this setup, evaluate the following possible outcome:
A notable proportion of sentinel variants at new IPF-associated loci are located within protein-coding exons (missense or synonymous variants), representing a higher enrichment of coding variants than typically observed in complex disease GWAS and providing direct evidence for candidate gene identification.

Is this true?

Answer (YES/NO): NO